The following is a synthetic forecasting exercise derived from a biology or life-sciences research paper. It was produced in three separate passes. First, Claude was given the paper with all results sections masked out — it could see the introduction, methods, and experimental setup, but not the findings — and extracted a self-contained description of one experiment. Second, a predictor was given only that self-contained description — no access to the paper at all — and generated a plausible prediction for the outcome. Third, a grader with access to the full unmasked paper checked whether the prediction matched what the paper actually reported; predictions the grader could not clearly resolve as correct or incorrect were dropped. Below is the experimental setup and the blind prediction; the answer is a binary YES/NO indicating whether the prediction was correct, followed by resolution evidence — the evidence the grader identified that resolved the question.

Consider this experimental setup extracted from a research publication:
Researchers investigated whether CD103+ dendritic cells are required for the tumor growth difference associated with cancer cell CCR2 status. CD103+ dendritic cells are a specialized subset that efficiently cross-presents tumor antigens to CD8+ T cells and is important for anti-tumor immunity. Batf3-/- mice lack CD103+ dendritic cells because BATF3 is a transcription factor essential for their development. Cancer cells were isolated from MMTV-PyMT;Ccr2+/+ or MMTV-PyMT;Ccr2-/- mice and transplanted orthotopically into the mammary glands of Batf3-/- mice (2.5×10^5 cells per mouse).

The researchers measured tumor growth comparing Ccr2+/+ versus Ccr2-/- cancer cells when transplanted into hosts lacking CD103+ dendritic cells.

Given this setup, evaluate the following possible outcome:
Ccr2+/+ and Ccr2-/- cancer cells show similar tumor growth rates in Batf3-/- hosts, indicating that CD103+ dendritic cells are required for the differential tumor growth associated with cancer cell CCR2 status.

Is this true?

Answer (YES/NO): YES